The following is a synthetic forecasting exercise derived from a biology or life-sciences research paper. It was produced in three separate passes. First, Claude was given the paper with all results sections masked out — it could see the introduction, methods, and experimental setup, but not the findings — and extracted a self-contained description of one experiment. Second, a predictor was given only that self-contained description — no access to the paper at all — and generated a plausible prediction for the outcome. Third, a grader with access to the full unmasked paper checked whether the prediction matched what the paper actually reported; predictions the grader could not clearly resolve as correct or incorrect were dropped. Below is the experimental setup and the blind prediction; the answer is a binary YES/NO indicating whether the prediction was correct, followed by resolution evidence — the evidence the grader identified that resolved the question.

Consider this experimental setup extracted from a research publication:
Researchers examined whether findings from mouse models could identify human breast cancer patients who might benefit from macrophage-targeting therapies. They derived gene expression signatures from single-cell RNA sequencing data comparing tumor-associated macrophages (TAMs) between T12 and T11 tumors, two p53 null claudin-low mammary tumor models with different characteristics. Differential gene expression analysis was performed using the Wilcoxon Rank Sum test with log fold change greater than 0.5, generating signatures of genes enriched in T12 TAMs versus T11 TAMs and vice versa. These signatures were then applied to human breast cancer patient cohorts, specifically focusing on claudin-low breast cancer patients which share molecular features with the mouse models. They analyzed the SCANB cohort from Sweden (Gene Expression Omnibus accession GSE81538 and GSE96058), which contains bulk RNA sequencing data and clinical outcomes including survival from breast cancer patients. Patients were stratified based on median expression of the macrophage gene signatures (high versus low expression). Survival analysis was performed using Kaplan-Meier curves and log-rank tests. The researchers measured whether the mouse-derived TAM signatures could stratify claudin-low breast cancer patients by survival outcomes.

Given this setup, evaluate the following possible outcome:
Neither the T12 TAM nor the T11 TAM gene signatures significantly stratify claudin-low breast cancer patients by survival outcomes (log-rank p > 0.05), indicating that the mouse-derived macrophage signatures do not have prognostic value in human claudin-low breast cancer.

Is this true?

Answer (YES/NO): NO